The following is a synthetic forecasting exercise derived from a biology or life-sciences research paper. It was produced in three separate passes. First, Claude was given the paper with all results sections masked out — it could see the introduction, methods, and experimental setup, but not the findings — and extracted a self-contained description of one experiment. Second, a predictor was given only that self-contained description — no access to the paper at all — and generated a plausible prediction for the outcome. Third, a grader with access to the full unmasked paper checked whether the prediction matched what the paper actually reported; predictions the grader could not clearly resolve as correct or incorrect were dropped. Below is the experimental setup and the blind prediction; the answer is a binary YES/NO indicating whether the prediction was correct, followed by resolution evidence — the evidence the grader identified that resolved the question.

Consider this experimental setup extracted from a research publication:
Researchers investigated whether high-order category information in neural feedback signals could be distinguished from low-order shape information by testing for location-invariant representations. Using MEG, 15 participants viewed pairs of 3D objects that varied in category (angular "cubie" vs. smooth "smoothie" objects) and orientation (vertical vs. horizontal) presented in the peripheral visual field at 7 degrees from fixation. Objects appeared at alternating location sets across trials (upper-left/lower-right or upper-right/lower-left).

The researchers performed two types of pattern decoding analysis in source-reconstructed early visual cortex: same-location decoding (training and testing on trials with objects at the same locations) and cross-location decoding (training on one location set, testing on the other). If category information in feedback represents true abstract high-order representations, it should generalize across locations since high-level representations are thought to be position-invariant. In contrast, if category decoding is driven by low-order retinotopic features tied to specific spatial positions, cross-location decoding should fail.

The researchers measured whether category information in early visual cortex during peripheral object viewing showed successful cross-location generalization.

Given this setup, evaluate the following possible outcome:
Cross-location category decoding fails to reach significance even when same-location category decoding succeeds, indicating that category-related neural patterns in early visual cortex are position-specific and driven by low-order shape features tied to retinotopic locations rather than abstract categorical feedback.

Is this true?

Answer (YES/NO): NO